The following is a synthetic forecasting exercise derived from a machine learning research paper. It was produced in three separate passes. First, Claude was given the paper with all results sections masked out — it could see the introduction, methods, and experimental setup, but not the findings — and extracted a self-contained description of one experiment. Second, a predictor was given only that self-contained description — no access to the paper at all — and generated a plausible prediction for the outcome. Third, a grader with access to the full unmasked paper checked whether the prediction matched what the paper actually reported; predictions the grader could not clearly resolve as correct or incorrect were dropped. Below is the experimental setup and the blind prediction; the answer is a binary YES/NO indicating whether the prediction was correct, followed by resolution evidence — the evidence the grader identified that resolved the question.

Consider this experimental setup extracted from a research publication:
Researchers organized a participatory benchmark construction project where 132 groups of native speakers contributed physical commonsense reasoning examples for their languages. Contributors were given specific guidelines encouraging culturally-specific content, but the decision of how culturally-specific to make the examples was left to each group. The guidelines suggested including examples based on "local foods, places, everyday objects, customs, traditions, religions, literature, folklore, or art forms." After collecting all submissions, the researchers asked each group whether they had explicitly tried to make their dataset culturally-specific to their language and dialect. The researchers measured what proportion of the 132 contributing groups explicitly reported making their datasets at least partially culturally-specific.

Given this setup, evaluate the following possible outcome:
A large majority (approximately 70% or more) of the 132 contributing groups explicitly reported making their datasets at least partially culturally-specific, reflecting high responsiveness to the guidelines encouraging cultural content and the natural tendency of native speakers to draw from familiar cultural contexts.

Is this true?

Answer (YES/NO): YES